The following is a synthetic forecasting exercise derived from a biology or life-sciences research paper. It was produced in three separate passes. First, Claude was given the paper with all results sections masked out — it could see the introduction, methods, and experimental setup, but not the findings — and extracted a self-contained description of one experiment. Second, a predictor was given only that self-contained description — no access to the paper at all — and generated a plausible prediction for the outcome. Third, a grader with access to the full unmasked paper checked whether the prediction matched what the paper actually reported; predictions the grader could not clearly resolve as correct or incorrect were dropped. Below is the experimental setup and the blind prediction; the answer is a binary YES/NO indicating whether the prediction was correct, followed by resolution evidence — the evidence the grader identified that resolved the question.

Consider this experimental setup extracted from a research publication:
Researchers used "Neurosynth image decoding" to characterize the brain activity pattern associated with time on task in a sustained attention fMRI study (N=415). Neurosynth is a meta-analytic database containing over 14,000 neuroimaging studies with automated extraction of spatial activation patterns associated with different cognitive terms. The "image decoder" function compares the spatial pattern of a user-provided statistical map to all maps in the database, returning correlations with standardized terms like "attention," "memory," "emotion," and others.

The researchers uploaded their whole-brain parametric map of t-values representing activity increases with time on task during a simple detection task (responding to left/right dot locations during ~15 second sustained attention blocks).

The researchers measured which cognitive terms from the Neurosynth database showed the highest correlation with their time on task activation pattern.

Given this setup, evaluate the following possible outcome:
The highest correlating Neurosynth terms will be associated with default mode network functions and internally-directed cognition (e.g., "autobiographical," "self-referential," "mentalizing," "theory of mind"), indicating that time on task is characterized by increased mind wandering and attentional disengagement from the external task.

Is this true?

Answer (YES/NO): NO